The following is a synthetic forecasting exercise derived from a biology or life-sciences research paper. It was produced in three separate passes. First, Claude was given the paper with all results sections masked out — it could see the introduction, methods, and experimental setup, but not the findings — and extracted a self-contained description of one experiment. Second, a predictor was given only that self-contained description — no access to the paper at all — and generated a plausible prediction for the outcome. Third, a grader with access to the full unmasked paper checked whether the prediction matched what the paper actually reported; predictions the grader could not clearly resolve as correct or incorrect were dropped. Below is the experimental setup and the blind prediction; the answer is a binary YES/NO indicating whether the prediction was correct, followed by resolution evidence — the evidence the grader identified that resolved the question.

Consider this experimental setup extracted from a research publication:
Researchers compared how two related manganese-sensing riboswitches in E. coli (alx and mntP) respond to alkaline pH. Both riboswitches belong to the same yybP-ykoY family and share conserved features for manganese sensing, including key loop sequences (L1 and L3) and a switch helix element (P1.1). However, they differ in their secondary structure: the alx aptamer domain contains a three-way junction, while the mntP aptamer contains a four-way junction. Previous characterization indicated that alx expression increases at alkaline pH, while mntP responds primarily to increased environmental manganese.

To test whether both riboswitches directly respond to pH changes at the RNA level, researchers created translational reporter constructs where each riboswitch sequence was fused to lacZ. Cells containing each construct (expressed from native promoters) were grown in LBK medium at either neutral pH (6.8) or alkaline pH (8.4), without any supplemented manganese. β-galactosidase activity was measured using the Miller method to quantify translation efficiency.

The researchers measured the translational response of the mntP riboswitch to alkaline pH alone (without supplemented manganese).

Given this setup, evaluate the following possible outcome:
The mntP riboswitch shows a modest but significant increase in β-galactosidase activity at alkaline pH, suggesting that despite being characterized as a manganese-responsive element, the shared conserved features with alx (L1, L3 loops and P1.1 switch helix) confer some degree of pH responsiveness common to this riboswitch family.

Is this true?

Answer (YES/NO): NO